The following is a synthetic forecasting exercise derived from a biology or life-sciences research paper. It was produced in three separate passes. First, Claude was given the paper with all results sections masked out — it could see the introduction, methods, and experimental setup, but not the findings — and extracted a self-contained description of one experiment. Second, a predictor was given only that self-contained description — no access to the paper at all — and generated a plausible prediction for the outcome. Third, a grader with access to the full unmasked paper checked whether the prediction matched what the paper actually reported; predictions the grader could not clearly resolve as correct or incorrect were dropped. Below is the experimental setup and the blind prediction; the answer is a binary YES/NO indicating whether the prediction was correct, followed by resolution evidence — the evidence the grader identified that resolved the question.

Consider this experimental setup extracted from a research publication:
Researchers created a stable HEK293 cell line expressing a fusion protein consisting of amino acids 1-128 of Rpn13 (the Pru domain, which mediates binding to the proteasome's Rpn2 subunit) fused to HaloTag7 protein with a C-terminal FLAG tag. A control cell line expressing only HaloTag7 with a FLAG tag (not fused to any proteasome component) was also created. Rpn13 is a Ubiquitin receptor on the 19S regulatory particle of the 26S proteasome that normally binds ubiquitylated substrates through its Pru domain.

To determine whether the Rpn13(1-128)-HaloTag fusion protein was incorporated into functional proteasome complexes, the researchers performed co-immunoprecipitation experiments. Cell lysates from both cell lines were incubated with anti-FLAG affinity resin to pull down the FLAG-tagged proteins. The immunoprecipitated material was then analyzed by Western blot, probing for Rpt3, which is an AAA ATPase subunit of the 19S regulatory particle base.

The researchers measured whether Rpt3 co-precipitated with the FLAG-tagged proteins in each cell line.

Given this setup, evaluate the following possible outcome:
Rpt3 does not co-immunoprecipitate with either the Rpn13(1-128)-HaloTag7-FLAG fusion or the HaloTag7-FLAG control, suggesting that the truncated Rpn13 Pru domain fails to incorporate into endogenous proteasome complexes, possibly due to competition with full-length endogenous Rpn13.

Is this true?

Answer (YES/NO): NO